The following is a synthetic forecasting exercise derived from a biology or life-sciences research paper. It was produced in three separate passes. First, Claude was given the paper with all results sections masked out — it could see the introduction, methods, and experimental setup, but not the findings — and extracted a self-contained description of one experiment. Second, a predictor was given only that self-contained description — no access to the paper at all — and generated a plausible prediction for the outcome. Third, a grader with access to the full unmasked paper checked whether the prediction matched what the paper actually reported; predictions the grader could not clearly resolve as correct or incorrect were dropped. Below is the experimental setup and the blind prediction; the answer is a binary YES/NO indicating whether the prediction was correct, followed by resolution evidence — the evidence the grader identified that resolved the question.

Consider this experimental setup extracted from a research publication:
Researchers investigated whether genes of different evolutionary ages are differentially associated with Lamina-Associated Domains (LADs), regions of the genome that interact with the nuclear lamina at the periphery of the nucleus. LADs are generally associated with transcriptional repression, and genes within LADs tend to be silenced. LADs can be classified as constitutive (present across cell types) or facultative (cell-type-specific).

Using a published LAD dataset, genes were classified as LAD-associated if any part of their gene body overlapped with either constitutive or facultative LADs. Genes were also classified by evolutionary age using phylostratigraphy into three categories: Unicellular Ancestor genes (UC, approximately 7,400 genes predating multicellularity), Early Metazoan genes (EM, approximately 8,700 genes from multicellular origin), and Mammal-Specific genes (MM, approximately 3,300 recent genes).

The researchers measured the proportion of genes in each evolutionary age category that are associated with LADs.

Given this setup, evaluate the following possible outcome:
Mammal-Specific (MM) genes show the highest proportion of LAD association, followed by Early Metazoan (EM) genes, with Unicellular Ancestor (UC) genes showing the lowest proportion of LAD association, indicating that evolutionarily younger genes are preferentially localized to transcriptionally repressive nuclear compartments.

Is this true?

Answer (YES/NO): YES